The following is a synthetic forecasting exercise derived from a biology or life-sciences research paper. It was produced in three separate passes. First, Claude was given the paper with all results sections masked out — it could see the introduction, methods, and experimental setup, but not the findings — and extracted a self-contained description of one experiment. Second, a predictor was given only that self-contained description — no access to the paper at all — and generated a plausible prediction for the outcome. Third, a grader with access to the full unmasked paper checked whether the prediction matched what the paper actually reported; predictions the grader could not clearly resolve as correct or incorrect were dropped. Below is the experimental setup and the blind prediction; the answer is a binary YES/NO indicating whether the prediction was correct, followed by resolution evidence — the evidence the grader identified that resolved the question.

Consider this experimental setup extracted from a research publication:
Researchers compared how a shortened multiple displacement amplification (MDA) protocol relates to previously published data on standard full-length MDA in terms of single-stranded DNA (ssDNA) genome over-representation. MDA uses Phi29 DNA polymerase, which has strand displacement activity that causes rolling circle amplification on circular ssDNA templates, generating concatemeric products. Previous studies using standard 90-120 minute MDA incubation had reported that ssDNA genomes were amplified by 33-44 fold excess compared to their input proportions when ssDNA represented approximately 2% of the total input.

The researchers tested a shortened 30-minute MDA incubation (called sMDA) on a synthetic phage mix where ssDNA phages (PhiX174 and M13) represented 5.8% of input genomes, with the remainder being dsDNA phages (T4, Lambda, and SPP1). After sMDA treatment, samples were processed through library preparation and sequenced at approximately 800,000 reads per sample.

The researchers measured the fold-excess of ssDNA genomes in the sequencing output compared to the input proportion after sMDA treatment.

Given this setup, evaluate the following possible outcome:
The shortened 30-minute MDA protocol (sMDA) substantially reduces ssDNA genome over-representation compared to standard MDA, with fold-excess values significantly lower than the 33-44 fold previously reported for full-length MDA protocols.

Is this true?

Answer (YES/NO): YES